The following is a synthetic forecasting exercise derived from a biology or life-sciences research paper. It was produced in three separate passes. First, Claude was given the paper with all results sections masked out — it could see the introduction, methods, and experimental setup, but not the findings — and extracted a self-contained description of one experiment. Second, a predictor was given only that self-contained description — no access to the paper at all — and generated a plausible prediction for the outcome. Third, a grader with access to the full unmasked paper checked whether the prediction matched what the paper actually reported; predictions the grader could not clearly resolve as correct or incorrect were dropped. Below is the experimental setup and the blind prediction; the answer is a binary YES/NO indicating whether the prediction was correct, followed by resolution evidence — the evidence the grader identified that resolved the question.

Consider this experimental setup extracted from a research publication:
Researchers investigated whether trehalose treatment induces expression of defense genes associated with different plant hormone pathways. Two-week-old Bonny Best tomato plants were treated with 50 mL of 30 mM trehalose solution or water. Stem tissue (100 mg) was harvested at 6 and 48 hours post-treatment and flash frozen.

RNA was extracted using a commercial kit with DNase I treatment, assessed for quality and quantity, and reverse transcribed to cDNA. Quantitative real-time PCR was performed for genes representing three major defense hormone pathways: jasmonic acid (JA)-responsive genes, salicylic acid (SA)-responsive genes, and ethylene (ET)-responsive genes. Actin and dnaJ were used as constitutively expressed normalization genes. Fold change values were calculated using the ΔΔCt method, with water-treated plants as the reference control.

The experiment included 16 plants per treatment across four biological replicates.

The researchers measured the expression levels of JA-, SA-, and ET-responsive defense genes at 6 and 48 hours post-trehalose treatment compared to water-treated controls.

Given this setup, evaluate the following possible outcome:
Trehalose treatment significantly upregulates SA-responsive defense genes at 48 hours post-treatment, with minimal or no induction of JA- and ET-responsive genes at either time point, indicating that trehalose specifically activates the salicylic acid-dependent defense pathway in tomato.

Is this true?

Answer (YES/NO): NO